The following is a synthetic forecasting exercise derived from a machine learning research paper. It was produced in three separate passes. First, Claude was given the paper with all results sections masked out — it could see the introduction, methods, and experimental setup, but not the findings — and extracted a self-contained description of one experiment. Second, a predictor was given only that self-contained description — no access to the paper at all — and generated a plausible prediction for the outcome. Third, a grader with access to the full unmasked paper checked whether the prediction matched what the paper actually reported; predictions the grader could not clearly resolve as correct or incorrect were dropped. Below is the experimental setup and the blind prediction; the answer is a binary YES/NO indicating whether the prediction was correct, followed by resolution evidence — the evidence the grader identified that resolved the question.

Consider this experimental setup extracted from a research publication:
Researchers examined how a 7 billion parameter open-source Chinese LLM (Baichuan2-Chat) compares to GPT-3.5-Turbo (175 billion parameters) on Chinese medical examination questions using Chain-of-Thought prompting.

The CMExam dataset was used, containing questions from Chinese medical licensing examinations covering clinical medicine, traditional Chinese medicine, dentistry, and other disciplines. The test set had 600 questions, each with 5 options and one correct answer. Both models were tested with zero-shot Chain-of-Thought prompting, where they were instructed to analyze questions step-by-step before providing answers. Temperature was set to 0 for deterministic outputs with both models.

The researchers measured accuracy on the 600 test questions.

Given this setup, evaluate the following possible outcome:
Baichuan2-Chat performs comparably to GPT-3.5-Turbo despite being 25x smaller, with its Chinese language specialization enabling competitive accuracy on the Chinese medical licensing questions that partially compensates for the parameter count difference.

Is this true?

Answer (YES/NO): YES